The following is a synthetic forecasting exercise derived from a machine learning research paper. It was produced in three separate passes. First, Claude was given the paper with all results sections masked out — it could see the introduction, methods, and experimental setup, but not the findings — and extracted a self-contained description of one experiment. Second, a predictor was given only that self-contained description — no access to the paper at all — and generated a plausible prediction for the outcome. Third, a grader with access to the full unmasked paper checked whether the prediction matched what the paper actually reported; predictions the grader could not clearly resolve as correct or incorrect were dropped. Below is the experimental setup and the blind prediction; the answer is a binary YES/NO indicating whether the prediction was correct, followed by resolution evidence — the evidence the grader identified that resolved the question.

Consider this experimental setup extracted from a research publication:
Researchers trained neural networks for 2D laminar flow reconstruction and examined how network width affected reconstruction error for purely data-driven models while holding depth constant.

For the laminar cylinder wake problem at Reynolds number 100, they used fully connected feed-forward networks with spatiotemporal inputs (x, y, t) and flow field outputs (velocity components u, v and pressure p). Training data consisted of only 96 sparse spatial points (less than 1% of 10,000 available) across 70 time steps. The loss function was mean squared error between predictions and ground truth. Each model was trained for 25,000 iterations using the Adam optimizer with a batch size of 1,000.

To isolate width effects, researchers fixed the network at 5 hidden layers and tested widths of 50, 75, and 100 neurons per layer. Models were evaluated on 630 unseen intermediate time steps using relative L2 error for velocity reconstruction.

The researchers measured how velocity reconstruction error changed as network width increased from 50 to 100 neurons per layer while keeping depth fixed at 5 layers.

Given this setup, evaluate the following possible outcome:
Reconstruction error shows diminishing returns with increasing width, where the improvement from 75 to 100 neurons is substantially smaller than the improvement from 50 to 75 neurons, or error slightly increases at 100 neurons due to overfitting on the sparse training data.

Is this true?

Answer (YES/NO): NO